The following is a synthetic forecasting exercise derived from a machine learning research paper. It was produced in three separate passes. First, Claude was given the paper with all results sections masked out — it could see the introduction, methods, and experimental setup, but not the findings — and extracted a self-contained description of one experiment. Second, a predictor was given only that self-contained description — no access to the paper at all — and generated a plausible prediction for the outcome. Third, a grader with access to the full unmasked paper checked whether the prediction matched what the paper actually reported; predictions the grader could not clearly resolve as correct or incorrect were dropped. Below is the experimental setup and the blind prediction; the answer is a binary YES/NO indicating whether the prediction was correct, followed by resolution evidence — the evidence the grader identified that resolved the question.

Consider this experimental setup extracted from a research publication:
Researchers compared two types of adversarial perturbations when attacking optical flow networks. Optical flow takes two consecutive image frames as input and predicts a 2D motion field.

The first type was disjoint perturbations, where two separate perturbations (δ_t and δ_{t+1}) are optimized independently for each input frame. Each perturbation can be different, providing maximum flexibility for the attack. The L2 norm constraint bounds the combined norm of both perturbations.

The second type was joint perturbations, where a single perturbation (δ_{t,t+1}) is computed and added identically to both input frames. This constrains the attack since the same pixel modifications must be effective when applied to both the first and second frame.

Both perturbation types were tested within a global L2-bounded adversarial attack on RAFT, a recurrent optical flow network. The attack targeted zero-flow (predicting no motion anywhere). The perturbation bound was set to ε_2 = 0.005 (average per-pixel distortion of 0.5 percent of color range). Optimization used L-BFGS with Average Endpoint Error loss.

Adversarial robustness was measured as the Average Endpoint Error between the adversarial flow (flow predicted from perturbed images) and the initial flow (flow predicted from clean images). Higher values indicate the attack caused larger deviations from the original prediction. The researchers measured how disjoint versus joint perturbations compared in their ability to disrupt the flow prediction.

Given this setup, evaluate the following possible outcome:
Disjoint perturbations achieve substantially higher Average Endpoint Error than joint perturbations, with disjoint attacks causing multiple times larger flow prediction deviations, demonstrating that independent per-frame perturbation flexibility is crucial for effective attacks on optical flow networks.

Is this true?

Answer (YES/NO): NO